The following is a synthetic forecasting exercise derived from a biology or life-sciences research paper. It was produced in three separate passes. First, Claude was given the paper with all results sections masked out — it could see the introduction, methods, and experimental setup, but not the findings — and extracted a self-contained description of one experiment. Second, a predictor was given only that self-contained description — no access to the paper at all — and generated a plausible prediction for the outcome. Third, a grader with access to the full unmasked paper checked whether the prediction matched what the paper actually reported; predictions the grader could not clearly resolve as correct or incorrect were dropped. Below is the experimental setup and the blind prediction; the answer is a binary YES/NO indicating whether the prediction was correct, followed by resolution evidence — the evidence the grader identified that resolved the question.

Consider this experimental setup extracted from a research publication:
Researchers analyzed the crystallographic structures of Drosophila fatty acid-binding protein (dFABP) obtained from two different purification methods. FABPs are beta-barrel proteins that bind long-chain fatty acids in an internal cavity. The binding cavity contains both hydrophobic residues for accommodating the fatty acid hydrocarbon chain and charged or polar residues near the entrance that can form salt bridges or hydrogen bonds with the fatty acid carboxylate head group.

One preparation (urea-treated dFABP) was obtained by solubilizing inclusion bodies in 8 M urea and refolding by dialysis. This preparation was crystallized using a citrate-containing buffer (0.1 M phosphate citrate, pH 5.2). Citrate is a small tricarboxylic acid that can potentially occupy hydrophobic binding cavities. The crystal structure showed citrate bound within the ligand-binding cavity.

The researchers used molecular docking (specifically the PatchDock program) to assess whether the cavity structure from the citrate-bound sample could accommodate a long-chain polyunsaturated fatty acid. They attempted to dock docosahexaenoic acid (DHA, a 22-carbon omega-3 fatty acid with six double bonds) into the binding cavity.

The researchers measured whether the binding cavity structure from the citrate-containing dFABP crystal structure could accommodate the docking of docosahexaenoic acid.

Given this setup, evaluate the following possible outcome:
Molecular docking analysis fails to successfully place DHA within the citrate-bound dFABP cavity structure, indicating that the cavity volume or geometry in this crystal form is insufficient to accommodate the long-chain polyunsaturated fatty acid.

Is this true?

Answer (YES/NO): NO